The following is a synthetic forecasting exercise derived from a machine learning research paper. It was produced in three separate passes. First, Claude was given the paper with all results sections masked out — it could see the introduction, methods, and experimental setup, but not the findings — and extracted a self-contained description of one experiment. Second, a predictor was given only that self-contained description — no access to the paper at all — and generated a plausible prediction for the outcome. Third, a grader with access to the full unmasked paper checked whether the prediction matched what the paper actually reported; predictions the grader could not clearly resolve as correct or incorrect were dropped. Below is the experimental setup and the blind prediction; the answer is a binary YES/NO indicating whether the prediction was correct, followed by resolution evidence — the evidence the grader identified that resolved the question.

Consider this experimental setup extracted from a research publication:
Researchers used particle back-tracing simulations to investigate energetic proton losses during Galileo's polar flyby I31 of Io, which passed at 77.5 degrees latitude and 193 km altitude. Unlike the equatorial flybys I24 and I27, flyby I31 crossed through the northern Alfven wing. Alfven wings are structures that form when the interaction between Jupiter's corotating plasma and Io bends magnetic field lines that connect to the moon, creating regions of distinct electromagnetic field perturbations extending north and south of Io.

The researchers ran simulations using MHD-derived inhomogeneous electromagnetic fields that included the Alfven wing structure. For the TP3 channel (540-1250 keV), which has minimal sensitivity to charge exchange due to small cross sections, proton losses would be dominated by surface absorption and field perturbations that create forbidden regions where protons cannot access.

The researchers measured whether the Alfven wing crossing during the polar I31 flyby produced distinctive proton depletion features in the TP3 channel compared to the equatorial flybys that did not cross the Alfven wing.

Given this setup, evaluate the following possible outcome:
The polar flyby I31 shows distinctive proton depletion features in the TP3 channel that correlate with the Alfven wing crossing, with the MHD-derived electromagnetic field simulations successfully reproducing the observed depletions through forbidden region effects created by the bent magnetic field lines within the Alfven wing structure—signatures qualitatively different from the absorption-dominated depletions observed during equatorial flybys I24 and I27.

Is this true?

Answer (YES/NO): NO